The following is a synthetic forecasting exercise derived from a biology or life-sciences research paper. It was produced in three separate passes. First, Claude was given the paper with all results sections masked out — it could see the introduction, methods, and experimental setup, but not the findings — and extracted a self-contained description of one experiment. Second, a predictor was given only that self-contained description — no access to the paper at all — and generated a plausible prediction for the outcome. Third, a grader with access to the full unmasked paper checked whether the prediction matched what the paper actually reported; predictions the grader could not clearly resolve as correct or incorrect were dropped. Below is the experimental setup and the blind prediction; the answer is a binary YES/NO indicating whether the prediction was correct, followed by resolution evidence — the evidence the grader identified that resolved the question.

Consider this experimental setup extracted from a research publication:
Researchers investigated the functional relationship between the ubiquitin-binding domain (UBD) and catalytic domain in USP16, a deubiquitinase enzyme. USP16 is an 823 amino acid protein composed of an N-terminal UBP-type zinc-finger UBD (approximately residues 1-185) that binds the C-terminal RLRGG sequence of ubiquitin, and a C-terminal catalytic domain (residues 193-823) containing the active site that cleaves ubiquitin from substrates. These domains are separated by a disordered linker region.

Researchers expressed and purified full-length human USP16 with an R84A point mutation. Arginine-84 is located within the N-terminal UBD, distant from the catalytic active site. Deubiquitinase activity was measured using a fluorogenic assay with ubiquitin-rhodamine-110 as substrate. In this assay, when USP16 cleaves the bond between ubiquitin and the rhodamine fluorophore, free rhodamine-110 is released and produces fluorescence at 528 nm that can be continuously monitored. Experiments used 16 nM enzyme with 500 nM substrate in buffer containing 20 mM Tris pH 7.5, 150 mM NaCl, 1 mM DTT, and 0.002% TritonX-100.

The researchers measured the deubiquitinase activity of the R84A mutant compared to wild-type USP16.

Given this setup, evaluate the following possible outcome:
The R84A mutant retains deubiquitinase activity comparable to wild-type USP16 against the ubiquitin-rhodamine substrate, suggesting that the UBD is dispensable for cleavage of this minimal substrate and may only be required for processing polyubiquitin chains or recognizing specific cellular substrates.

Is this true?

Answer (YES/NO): NO